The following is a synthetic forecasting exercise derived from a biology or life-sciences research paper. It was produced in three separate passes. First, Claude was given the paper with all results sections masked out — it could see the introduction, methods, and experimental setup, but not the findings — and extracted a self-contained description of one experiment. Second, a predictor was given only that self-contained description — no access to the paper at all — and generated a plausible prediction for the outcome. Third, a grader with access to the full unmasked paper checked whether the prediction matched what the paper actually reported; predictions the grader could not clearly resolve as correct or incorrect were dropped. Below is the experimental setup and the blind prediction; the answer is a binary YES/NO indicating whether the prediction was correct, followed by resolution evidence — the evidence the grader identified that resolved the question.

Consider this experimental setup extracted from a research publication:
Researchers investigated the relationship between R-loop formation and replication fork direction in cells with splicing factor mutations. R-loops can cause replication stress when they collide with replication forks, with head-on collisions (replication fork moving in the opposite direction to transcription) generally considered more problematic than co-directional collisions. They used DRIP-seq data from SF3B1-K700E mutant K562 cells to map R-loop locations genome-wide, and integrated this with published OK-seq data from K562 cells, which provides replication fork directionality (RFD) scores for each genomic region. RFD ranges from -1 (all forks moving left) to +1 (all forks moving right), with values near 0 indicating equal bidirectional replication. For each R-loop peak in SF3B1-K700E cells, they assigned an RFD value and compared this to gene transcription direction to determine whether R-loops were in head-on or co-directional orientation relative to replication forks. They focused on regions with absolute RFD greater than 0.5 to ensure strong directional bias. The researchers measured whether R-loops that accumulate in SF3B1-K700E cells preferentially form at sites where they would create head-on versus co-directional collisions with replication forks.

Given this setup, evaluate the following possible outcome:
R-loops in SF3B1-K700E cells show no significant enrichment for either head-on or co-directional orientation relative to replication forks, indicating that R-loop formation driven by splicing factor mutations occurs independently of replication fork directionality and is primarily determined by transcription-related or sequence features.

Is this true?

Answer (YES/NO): NO